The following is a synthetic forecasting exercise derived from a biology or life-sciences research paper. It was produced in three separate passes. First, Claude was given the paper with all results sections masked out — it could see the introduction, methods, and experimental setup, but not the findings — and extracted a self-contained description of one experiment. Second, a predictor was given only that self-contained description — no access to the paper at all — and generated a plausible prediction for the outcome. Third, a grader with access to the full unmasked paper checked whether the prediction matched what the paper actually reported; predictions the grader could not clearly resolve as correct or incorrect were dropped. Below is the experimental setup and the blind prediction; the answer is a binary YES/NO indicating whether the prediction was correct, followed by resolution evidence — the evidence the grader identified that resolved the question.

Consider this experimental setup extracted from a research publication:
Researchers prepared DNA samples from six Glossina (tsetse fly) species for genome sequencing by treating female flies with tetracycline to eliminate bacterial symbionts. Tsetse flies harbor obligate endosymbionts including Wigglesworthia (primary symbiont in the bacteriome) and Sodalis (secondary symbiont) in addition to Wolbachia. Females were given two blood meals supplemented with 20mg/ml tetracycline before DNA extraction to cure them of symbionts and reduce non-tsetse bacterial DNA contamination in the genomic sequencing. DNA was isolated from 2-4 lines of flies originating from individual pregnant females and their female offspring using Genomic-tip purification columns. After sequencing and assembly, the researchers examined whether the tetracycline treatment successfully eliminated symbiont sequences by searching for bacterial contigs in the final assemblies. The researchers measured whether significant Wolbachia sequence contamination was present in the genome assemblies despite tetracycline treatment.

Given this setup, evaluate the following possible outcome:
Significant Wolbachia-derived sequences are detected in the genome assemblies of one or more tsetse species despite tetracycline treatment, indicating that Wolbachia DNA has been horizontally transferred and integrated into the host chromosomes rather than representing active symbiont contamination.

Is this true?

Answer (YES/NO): YES